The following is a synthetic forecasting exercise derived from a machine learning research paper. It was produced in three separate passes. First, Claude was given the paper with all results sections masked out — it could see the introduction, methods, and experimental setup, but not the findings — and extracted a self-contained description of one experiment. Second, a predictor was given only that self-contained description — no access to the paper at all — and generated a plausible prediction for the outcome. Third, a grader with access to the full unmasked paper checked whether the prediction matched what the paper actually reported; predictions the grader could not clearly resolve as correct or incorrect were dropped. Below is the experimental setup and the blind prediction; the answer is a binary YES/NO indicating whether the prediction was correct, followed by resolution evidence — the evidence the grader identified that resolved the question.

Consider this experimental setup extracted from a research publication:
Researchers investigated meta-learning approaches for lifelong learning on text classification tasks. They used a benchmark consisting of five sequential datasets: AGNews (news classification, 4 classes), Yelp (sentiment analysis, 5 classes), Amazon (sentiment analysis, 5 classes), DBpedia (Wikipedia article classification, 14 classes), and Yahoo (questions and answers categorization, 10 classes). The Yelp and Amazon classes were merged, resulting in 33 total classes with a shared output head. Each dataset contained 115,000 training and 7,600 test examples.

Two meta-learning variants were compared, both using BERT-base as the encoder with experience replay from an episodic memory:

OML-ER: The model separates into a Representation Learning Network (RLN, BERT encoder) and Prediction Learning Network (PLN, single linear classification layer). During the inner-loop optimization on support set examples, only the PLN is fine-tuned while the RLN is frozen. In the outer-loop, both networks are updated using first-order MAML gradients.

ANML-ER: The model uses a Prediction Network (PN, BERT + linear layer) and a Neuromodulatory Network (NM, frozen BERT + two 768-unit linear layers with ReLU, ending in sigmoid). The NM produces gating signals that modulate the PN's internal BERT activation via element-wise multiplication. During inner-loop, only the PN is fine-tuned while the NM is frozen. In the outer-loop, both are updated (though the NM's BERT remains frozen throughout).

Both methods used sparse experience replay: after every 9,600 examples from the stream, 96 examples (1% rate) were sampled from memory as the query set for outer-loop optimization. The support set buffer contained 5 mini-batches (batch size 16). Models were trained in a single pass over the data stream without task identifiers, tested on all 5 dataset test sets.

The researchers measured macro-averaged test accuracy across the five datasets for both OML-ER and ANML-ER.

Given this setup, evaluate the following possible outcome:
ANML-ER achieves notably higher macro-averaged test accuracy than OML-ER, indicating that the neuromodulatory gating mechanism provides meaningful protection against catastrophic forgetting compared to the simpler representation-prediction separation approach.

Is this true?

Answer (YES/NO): NO